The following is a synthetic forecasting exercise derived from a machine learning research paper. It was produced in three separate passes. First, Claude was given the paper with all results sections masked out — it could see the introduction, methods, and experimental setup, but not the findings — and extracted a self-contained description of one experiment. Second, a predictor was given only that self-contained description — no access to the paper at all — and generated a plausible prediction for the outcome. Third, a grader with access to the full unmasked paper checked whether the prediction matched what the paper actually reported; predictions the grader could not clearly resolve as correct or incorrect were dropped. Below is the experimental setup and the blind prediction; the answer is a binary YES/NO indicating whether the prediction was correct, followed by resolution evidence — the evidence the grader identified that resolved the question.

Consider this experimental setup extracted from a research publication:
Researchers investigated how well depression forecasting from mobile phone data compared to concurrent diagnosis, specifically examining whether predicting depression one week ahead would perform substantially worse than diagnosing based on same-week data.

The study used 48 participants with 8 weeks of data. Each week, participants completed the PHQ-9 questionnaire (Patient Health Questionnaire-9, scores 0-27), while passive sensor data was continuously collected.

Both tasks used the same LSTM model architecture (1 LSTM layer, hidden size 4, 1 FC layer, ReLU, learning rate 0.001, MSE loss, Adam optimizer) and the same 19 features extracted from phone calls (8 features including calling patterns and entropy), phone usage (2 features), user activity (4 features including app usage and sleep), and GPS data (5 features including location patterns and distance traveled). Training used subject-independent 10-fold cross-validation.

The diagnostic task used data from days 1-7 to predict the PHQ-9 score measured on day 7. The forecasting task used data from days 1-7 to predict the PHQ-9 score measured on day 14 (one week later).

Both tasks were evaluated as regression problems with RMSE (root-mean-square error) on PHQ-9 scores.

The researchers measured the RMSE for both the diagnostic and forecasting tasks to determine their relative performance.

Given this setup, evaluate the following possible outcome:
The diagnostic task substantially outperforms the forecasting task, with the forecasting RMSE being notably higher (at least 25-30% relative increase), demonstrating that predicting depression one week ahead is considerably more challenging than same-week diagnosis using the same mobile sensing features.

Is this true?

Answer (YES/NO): NO